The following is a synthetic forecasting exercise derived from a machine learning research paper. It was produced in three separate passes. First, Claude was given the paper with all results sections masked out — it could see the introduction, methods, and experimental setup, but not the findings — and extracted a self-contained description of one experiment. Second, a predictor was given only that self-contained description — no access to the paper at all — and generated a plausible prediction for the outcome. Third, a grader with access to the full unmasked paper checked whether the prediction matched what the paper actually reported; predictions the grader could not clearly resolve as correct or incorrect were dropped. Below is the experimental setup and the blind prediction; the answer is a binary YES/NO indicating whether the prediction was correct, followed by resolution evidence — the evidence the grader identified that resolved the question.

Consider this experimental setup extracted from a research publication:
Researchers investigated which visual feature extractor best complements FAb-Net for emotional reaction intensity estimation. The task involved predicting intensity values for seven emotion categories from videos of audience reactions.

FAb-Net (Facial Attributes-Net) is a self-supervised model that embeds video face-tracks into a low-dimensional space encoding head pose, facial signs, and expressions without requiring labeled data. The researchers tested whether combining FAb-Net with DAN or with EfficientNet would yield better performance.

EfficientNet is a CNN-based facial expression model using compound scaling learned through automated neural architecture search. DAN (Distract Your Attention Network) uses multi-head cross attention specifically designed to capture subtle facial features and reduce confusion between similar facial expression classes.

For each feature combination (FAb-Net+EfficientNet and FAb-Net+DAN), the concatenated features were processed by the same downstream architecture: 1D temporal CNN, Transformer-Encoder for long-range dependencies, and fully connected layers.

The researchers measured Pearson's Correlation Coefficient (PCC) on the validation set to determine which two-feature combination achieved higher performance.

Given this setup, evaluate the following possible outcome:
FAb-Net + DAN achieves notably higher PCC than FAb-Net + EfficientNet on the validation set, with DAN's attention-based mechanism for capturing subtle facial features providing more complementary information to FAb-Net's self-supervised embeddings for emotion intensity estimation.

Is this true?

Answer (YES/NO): NO